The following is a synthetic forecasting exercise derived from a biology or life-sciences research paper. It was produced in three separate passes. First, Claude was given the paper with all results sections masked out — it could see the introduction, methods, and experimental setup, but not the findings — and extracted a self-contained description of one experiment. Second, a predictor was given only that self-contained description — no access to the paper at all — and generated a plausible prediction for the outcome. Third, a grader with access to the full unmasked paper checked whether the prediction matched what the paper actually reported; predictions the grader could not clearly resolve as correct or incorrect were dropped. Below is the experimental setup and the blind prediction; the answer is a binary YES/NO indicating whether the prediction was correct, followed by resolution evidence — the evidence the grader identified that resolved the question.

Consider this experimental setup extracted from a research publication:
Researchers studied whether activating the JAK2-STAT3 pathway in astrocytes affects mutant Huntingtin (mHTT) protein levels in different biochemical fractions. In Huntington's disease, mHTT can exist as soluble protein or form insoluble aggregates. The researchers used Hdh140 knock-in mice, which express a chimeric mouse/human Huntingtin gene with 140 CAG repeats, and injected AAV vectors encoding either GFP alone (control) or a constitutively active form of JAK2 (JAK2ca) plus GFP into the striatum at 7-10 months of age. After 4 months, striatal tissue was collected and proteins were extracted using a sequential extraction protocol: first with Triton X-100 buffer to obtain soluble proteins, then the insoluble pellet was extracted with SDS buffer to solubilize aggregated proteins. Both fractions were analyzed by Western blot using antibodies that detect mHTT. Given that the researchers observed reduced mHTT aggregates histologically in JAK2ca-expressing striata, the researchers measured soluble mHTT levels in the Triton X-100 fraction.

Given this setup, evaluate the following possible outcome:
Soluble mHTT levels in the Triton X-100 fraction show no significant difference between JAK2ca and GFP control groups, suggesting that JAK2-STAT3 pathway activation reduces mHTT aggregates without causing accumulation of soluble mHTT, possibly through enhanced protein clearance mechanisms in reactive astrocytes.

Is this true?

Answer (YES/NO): YES